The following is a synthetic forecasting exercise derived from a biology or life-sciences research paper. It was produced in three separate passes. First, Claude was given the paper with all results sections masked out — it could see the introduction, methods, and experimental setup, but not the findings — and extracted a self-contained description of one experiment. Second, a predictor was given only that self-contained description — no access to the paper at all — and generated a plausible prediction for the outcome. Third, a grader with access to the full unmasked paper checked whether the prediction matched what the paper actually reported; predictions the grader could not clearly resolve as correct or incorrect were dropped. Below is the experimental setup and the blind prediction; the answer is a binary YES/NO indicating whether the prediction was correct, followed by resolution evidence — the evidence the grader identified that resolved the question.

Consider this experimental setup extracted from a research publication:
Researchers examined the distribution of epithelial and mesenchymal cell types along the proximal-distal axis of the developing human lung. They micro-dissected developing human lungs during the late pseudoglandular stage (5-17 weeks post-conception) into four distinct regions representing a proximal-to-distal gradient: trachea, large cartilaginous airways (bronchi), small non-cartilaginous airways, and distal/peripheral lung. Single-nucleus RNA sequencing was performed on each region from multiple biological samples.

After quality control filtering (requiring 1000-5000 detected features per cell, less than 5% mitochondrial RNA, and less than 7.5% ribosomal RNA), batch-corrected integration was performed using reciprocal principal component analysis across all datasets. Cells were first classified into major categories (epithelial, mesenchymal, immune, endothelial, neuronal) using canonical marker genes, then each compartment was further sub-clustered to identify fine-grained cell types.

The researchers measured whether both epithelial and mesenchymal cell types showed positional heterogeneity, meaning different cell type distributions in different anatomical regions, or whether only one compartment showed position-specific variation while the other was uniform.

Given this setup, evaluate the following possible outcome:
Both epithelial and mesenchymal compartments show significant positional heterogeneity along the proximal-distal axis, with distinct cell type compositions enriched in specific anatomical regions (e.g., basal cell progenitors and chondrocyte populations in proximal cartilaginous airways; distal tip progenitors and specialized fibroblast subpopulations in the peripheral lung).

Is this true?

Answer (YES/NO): YES